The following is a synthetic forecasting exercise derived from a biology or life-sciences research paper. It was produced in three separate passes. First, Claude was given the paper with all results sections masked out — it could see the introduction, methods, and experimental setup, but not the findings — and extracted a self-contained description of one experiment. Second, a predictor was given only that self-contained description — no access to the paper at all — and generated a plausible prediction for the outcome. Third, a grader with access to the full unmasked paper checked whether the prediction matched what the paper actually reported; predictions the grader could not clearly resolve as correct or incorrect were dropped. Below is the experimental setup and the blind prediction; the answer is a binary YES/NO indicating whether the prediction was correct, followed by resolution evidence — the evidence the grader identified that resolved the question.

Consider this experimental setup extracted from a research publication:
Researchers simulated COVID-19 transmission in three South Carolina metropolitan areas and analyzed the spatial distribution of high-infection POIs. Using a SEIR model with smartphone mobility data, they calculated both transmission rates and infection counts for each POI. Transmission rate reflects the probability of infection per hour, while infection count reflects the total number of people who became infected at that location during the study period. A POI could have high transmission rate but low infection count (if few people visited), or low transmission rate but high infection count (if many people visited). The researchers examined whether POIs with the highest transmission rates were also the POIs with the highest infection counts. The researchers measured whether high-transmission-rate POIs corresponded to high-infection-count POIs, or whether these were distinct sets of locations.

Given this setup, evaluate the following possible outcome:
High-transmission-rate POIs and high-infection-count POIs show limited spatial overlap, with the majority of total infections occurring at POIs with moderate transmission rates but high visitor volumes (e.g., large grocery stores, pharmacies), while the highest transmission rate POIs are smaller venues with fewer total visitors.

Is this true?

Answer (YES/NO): NO